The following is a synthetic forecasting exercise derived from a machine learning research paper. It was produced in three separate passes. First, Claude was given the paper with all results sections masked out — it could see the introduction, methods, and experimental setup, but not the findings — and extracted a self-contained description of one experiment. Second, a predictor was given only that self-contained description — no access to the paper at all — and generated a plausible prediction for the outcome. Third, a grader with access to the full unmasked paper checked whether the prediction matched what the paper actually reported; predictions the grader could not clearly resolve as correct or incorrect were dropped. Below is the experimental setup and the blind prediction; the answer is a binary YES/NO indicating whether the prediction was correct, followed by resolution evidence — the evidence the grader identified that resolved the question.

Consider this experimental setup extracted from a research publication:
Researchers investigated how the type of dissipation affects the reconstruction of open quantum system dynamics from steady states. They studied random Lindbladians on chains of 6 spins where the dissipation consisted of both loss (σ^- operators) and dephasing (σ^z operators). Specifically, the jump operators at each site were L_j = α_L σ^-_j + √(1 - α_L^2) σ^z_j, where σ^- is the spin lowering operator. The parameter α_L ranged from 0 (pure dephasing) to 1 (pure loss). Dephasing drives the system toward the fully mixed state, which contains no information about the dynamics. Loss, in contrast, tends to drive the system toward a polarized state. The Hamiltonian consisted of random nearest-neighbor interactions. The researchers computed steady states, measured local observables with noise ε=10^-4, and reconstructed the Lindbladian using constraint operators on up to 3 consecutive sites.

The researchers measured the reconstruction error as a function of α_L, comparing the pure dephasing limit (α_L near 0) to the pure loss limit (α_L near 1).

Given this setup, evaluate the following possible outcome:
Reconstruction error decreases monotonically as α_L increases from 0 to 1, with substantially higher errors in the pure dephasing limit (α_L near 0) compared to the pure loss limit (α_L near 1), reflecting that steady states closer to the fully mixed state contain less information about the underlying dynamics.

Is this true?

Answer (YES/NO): YES